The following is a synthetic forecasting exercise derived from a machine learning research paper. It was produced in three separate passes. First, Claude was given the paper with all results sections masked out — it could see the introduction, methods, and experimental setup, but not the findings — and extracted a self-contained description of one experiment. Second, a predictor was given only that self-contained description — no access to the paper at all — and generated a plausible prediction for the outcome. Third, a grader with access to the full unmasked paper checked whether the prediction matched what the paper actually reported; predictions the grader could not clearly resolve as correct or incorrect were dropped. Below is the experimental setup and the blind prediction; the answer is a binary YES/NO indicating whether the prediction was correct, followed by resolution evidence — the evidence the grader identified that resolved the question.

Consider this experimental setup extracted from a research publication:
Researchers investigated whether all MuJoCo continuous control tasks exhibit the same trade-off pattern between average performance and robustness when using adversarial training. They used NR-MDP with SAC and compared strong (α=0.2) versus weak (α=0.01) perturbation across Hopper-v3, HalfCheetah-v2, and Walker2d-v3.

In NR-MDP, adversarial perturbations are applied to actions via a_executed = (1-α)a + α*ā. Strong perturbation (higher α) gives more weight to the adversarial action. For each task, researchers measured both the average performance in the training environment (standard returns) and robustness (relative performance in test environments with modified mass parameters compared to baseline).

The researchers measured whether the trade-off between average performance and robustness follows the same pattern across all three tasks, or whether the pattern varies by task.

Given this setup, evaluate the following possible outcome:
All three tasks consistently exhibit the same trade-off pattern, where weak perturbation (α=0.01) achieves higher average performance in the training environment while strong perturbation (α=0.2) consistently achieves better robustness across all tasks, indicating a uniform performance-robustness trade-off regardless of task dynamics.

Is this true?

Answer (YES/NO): NO